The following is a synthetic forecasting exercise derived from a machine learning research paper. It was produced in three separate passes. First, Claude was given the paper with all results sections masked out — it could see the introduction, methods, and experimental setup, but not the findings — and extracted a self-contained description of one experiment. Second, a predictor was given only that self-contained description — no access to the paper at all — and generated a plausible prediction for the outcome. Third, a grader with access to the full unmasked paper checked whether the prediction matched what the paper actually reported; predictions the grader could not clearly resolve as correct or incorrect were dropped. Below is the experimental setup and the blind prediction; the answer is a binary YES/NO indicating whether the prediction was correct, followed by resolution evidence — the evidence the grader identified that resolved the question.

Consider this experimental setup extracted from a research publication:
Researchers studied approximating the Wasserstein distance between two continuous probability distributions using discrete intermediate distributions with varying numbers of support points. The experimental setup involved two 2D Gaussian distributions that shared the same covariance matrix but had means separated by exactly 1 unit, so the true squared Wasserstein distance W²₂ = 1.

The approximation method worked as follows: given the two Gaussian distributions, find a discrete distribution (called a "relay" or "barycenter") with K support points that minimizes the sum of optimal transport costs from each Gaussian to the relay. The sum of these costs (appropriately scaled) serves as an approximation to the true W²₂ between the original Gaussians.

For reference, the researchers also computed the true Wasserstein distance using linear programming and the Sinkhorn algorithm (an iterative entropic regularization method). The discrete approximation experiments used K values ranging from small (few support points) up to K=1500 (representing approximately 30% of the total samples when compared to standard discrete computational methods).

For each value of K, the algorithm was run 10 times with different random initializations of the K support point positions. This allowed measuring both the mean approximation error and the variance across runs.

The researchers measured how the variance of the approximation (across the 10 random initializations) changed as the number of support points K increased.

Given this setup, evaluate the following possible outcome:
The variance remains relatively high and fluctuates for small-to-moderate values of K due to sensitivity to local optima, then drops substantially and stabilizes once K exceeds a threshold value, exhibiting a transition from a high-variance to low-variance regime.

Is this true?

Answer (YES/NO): NO